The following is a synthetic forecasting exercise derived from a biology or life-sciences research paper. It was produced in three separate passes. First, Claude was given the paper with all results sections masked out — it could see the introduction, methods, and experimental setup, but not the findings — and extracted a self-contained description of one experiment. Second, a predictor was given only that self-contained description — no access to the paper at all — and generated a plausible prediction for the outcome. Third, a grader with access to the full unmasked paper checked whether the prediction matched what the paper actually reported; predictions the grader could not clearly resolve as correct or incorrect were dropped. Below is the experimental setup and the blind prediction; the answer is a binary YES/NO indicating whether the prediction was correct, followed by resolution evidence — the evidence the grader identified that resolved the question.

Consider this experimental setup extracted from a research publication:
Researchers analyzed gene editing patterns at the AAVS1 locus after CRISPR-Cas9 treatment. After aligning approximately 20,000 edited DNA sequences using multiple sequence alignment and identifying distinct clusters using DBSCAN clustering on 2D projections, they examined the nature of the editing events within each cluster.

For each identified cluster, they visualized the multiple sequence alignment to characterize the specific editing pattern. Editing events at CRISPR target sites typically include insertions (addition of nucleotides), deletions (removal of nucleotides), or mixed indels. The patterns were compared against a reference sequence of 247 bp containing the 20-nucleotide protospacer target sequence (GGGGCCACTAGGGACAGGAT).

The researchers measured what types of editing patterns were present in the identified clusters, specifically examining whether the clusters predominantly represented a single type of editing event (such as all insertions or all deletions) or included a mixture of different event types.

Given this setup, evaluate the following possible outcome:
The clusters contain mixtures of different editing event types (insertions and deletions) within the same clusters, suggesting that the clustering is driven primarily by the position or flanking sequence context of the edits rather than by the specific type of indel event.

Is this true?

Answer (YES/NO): NO